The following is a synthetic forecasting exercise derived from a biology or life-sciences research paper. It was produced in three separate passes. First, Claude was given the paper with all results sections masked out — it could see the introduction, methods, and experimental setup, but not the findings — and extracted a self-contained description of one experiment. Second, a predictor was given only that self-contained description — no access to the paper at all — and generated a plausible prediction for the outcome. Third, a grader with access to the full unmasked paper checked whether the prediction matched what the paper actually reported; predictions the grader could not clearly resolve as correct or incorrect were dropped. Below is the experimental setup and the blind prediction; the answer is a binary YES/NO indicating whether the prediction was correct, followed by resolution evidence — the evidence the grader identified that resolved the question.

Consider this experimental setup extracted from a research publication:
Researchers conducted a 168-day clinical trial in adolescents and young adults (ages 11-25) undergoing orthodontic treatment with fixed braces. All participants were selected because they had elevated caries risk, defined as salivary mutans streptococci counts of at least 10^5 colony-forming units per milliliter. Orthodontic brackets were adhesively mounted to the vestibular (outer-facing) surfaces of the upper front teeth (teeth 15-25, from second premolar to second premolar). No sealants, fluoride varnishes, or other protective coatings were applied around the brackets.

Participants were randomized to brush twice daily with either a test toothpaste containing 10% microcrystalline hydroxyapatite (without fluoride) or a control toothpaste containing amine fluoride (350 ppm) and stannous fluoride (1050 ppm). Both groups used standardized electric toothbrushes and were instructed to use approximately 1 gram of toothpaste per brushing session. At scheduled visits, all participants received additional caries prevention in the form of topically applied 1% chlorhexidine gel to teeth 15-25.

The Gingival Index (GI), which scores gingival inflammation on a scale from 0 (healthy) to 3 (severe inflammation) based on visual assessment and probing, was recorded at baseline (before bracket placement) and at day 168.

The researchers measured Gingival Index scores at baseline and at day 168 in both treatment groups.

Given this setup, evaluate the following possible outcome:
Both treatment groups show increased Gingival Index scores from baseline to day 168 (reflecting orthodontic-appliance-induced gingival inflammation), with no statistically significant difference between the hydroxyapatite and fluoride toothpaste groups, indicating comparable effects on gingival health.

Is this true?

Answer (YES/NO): YES